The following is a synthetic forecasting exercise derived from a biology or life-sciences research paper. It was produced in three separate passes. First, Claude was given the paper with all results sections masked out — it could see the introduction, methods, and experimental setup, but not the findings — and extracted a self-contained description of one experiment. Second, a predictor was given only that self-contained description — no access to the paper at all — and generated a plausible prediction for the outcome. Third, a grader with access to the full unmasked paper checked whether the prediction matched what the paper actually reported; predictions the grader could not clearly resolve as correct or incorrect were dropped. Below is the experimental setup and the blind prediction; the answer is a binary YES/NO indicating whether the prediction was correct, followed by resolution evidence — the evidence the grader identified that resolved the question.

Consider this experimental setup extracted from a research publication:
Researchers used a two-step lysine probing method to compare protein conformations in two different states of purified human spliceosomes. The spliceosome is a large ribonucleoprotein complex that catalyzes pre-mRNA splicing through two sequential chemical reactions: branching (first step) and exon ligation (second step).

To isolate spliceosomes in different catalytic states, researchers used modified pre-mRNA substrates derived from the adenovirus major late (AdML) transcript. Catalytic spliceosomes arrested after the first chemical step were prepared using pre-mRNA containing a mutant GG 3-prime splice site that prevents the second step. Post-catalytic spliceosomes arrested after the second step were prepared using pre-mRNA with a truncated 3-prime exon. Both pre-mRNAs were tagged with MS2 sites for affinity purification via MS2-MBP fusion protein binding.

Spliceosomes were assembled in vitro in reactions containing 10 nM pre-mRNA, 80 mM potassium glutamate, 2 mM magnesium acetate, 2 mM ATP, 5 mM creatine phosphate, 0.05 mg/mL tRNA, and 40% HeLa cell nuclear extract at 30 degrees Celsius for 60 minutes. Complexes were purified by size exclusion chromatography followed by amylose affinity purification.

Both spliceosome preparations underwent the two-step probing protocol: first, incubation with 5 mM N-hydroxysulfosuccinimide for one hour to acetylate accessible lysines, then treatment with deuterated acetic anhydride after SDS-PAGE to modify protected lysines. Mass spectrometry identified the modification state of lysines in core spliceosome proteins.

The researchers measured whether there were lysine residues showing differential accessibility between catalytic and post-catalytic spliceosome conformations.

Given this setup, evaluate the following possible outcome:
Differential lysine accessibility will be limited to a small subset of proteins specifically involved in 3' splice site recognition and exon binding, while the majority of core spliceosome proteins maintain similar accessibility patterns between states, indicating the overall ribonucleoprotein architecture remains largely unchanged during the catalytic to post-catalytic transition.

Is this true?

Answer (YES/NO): NO